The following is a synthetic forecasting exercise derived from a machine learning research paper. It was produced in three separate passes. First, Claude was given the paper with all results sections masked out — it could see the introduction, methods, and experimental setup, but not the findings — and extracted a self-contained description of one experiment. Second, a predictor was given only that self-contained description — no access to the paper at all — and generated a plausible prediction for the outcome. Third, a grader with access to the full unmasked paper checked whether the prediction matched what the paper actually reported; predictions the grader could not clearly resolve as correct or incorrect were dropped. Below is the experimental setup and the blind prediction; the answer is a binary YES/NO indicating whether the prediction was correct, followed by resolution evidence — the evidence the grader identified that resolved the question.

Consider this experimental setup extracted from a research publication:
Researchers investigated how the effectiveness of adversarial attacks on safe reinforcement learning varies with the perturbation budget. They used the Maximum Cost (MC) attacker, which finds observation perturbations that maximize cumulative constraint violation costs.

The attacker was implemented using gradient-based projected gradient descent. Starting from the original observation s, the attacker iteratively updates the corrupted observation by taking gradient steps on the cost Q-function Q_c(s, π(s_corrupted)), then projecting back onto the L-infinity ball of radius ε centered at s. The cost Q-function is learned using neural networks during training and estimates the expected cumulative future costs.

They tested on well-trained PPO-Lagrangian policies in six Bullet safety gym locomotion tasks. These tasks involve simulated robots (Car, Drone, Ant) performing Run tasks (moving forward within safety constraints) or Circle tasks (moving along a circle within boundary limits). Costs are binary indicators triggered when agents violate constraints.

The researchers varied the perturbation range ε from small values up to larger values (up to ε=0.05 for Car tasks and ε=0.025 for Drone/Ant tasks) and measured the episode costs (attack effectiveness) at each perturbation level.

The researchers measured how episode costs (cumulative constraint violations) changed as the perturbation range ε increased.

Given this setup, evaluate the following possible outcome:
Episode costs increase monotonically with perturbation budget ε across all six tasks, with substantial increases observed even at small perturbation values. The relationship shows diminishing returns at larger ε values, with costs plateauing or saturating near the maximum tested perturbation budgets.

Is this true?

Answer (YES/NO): NO